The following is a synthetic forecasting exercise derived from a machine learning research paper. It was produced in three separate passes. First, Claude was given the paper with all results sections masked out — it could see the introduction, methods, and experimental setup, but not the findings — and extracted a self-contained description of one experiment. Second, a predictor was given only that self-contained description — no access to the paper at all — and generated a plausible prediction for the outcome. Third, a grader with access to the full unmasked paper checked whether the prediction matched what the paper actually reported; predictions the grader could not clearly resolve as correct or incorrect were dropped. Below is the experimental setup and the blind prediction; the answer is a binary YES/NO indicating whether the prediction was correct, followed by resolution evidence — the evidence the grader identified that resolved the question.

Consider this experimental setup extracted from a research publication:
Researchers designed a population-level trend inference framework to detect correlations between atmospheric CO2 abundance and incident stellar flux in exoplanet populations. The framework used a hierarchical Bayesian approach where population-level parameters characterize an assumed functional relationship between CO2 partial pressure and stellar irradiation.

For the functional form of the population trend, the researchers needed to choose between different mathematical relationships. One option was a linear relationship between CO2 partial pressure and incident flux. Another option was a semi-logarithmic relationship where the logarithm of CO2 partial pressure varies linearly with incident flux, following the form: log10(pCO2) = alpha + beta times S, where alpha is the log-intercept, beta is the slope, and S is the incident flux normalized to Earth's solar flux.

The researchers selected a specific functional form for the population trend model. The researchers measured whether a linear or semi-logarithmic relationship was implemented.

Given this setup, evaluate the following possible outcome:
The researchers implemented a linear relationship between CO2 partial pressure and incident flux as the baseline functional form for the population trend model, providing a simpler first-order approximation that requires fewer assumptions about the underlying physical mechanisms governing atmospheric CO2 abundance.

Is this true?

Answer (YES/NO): NO